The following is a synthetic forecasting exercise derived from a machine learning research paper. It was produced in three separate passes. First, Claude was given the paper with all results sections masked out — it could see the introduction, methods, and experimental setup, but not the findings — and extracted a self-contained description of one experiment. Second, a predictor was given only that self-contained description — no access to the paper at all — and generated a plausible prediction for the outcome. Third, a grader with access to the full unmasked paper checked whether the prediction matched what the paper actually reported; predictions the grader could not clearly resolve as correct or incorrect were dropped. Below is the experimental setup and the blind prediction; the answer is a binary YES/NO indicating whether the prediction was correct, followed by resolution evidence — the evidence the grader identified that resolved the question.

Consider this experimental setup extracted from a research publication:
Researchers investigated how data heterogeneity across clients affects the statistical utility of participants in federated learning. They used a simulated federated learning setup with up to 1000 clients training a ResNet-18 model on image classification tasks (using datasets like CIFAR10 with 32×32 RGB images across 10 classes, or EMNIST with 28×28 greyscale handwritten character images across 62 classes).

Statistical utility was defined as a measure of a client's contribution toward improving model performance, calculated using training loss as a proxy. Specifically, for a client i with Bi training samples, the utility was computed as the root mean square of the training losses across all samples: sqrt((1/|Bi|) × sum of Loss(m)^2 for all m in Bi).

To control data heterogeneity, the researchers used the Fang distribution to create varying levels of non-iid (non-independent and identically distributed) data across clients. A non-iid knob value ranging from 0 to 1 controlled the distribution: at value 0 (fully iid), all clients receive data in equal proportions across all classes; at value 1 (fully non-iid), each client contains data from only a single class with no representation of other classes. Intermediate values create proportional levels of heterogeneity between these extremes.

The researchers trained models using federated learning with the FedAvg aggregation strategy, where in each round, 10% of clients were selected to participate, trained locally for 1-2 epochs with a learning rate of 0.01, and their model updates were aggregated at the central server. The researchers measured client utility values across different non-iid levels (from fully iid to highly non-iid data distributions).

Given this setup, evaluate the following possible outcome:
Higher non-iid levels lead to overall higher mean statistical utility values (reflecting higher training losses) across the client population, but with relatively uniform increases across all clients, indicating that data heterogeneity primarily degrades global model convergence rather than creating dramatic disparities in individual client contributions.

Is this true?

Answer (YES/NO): NO